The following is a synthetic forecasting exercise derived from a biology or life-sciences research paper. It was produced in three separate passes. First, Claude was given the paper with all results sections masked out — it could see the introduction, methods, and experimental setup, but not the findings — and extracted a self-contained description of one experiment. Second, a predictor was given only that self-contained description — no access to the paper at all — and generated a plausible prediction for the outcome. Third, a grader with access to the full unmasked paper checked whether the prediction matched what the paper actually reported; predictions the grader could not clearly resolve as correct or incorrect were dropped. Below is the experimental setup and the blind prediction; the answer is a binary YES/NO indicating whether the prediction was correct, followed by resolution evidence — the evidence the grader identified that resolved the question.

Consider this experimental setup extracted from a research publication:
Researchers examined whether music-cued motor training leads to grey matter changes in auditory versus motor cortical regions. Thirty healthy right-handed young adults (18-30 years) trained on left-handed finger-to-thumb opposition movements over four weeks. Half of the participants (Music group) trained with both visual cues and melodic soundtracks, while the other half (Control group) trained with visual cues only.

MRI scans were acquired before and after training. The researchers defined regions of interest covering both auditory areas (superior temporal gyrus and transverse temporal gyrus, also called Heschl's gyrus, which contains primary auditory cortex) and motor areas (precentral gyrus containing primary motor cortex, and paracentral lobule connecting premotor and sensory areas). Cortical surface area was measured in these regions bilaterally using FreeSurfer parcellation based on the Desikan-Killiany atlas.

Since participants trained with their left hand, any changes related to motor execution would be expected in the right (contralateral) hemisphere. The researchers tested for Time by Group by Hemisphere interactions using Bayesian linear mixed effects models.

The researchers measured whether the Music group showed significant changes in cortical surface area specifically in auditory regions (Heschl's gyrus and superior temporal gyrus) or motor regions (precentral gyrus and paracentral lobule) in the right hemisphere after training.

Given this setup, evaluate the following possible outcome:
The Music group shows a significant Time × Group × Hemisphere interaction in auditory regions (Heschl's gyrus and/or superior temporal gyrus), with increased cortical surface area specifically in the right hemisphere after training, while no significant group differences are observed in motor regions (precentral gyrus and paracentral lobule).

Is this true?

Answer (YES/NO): YES